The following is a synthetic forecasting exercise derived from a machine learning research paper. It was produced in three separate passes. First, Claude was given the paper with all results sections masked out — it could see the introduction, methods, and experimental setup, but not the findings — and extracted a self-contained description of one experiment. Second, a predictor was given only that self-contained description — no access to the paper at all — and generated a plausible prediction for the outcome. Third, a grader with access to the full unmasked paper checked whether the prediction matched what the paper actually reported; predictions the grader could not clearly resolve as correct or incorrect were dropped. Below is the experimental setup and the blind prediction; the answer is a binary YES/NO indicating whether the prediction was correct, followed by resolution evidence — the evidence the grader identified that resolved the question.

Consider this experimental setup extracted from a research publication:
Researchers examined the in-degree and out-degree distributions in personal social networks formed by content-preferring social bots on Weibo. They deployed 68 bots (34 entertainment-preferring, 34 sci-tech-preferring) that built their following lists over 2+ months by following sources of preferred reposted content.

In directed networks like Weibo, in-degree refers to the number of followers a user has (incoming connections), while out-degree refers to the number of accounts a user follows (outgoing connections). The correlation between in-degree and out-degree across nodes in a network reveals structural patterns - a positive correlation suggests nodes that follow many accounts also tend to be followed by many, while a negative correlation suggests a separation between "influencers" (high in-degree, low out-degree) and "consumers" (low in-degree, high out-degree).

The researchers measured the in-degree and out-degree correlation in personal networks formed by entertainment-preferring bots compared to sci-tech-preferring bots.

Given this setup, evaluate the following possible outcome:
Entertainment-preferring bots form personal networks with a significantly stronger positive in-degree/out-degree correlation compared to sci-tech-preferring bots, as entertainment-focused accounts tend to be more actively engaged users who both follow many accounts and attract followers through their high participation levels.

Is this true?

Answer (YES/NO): NO